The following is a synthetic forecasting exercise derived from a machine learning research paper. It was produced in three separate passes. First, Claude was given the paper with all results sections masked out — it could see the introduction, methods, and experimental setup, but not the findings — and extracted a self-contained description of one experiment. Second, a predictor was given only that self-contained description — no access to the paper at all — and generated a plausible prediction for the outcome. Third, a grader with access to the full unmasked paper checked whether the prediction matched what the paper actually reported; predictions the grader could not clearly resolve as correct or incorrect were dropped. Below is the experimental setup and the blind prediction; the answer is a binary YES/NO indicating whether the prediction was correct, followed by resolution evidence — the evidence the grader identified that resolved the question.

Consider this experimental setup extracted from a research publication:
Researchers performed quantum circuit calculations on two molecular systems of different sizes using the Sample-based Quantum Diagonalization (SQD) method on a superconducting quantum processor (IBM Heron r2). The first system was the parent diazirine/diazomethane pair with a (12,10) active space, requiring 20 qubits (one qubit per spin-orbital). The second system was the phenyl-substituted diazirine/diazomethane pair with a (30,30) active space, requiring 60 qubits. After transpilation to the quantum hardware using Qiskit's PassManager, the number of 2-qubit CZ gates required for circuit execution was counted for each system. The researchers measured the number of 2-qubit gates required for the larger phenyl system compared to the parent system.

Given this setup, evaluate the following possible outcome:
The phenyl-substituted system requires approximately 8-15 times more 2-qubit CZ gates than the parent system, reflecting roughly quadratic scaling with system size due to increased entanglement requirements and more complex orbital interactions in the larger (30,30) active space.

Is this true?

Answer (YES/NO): YES